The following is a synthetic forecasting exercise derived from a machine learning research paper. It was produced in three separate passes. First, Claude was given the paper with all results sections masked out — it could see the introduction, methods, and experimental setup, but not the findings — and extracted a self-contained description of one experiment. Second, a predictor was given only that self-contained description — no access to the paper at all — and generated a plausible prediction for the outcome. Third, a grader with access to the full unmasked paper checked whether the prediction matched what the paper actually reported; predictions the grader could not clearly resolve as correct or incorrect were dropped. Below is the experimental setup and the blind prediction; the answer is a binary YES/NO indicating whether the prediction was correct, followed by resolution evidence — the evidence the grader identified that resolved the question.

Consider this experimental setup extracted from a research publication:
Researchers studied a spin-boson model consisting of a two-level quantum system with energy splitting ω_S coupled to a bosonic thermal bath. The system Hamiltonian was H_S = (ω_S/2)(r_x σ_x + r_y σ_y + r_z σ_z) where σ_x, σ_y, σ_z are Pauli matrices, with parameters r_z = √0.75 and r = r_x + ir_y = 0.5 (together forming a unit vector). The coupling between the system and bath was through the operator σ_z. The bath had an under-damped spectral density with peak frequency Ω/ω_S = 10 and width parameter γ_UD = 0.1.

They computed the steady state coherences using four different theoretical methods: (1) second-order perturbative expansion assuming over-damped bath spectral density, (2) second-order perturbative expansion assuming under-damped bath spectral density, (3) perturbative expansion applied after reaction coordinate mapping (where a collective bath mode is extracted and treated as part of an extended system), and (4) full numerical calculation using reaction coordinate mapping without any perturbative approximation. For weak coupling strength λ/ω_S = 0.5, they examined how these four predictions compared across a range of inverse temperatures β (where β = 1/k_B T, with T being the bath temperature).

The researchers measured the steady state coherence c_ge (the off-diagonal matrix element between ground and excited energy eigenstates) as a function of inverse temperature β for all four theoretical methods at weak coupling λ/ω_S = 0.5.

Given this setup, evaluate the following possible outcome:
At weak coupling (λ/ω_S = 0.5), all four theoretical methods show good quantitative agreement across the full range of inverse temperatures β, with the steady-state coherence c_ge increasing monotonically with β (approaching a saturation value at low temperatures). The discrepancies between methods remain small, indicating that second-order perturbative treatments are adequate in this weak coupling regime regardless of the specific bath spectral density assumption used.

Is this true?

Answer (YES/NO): NO